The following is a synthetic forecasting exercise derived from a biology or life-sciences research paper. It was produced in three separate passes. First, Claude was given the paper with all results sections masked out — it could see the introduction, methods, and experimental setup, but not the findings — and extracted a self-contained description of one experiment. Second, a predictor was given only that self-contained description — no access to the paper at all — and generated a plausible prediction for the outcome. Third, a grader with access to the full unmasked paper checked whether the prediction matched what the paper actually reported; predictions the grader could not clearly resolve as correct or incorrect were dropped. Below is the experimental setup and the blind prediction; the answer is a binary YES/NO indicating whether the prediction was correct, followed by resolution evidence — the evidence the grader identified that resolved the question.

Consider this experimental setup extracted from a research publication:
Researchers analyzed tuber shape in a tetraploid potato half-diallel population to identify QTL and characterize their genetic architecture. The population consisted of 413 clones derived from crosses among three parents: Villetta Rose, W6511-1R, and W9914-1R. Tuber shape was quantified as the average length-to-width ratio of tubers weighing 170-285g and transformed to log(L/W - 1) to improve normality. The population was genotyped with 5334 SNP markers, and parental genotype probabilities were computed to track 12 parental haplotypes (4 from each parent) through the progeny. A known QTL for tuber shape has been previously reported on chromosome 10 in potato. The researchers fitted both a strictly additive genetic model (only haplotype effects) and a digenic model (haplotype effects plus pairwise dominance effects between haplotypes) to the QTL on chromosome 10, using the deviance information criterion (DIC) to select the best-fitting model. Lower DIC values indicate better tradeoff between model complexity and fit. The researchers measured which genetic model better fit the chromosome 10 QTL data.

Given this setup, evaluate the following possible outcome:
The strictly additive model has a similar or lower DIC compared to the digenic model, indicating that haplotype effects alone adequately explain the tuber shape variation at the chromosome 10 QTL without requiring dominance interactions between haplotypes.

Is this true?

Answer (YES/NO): NO